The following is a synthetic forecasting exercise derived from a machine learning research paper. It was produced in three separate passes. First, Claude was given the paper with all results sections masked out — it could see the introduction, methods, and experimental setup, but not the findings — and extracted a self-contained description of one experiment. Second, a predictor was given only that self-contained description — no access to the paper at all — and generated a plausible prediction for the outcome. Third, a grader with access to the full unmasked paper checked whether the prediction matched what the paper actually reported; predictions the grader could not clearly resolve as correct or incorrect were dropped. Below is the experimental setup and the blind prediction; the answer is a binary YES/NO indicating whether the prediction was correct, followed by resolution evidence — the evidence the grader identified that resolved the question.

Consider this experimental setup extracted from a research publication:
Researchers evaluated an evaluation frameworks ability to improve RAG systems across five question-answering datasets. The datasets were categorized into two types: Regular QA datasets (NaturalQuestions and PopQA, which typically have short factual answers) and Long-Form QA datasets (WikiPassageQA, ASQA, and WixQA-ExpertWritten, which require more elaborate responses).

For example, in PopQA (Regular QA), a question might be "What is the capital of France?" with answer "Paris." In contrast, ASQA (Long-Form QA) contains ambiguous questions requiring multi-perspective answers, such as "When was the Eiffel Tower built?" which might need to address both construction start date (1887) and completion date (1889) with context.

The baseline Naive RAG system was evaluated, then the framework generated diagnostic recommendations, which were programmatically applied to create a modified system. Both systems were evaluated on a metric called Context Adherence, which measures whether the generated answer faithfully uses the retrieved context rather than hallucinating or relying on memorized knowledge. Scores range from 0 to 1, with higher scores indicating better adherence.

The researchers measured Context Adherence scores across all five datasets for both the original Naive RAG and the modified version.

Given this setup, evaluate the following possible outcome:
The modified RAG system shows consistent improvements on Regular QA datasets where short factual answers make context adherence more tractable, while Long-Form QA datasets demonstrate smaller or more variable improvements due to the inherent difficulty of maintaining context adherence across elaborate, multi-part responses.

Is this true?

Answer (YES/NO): NO